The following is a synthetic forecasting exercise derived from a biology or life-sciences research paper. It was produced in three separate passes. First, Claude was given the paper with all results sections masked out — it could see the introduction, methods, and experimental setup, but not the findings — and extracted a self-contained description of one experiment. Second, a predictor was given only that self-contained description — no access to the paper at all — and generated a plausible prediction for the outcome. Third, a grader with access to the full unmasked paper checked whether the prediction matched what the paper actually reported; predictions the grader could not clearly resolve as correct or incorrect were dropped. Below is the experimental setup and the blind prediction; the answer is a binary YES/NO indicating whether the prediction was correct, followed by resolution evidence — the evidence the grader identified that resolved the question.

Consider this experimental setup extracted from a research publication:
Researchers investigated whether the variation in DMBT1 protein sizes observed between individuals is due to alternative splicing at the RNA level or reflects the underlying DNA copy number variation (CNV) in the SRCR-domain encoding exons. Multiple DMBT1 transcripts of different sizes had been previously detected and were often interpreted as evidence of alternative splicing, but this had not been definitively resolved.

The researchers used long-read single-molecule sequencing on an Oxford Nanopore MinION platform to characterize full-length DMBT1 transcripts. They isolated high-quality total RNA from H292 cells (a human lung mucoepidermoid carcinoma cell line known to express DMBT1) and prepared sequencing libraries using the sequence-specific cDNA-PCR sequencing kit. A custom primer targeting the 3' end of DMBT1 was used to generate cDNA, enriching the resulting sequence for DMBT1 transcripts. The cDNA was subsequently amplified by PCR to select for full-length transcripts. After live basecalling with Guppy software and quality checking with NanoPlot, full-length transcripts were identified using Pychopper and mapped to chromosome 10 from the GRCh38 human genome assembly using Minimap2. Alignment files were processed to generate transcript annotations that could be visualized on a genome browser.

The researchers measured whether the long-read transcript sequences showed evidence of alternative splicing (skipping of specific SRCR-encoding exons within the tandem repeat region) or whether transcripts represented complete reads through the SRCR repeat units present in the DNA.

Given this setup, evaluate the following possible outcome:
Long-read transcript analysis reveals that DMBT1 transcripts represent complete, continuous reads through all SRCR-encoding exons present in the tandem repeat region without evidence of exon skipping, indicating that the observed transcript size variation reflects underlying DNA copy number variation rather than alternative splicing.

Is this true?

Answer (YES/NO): NO